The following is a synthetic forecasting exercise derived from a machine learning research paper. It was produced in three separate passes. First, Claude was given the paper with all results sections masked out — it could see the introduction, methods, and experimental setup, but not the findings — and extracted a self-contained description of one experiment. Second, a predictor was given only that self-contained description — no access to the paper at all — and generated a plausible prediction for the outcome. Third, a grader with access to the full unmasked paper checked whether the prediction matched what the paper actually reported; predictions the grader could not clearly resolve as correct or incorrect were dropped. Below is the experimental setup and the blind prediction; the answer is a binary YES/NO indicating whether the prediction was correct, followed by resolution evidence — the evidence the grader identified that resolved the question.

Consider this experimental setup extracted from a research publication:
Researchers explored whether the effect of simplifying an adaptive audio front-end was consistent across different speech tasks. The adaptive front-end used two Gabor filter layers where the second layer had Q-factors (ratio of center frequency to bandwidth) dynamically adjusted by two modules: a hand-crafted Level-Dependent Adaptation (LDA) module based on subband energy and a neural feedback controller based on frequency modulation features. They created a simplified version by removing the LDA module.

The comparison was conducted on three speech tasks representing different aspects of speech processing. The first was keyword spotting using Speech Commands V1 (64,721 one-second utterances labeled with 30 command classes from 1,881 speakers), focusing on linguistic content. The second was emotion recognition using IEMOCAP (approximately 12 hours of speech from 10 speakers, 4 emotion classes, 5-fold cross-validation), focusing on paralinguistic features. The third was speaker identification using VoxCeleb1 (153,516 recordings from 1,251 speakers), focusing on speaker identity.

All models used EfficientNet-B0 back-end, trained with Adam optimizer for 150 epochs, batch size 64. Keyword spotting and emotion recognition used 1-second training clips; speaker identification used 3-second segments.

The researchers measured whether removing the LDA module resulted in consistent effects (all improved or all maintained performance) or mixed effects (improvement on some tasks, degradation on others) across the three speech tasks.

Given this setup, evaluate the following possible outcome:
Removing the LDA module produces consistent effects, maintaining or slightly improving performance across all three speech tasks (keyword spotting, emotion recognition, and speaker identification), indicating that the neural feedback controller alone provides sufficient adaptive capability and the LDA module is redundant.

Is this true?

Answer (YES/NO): YES